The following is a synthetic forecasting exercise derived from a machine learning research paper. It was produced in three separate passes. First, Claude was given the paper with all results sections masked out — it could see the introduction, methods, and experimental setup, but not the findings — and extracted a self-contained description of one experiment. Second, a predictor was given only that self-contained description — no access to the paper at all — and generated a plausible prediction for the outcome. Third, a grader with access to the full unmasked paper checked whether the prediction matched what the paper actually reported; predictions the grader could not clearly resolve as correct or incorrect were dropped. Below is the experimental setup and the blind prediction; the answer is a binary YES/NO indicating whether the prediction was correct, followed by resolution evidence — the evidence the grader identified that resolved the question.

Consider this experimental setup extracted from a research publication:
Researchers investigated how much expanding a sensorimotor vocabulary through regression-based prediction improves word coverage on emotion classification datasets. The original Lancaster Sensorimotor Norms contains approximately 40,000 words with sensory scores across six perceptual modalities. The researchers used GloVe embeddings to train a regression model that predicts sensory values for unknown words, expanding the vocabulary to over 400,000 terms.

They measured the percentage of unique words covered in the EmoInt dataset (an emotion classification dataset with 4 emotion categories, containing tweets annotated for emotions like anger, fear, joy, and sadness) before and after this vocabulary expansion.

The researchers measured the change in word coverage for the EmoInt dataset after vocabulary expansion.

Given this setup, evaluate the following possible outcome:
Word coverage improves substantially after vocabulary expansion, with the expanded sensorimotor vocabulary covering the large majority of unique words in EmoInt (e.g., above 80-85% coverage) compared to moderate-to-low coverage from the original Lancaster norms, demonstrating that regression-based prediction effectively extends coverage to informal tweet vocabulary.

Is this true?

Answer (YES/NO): NO